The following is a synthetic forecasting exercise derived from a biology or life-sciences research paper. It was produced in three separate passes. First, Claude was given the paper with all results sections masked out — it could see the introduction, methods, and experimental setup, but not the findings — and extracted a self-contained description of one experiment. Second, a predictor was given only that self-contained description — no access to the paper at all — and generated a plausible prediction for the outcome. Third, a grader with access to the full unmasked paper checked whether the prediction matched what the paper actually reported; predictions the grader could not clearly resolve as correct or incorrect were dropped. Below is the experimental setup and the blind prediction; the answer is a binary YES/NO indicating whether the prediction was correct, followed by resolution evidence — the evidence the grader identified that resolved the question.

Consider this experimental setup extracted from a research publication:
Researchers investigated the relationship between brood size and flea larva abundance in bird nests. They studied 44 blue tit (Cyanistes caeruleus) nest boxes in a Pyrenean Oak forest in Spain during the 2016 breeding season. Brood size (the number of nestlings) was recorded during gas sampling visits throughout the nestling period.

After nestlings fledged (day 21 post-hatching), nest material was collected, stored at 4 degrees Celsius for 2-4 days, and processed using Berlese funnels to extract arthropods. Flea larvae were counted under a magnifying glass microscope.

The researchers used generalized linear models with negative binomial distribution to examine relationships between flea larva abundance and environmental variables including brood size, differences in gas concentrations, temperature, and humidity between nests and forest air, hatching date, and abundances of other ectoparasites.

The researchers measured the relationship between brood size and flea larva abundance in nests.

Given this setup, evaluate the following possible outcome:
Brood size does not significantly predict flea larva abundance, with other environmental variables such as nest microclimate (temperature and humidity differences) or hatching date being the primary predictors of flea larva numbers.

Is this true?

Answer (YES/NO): NO